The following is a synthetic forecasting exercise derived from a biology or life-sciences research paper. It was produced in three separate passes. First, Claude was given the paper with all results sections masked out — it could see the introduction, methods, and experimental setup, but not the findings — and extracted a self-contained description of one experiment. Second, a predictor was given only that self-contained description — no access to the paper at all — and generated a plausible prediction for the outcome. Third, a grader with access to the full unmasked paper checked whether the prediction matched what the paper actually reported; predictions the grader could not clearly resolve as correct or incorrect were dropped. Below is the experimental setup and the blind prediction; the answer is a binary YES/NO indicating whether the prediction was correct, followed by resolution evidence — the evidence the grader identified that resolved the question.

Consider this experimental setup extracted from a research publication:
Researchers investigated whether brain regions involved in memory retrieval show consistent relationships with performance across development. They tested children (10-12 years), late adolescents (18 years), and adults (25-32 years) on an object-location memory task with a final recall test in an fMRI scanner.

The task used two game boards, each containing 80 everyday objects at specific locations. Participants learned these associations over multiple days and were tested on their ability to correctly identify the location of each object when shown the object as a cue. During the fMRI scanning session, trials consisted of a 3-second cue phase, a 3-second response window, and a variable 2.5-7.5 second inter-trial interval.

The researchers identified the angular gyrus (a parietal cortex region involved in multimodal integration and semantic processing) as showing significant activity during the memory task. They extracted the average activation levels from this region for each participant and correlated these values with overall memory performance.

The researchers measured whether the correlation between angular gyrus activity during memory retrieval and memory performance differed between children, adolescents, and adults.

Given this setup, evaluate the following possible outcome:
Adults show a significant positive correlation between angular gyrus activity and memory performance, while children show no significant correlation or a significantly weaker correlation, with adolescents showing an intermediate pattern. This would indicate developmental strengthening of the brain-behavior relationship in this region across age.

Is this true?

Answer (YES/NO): NO